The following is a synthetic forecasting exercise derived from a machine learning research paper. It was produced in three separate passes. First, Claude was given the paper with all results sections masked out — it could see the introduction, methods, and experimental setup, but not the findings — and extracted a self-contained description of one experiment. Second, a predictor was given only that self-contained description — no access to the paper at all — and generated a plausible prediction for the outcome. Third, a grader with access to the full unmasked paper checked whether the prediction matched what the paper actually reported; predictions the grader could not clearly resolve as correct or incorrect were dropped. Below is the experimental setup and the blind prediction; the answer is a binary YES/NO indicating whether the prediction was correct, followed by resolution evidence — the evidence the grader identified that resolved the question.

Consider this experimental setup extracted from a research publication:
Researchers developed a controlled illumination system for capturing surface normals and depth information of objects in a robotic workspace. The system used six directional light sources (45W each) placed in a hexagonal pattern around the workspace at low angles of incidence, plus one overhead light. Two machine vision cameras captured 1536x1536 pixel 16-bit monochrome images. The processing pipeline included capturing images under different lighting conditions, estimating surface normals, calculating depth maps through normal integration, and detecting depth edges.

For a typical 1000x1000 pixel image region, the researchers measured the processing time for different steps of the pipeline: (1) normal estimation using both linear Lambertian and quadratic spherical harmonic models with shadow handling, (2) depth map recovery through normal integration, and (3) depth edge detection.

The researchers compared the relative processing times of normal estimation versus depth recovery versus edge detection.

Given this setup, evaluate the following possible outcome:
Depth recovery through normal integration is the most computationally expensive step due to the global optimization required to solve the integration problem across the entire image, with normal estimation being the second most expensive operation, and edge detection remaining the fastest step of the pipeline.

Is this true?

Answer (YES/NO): NO